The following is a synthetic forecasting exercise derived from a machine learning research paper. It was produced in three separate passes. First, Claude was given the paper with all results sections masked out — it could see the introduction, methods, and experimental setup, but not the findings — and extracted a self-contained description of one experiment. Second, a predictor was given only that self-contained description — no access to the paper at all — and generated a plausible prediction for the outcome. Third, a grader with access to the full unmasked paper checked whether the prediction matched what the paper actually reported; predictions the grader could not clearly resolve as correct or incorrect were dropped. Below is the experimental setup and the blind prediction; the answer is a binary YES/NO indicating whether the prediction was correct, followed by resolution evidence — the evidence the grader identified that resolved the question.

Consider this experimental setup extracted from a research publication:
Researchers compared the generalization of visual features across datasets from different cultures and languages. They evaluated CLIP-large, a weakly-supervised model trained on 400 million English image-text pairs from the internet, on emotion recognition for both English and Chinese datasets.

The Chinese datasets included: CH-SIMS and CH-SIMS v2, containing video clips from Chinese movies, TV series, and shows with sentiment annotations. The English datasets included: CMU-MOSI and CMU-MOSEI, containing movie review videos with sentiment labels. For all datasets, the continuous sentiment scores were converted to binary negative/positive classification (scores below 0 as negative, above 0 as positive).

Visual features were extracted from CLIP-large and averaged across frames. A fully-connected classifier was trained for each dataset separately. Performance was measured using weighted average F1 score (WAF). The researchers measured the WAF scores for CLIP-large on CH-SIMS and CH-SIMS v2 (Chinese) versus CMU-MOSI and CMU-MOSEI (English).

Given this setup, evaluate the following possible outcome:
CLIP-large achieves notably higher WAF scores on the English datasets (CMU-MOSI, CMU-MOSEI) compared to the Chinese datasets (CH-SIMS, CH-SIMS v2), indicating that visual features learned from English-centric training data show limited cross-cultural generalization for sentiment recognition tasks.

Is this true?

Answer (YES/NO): NO